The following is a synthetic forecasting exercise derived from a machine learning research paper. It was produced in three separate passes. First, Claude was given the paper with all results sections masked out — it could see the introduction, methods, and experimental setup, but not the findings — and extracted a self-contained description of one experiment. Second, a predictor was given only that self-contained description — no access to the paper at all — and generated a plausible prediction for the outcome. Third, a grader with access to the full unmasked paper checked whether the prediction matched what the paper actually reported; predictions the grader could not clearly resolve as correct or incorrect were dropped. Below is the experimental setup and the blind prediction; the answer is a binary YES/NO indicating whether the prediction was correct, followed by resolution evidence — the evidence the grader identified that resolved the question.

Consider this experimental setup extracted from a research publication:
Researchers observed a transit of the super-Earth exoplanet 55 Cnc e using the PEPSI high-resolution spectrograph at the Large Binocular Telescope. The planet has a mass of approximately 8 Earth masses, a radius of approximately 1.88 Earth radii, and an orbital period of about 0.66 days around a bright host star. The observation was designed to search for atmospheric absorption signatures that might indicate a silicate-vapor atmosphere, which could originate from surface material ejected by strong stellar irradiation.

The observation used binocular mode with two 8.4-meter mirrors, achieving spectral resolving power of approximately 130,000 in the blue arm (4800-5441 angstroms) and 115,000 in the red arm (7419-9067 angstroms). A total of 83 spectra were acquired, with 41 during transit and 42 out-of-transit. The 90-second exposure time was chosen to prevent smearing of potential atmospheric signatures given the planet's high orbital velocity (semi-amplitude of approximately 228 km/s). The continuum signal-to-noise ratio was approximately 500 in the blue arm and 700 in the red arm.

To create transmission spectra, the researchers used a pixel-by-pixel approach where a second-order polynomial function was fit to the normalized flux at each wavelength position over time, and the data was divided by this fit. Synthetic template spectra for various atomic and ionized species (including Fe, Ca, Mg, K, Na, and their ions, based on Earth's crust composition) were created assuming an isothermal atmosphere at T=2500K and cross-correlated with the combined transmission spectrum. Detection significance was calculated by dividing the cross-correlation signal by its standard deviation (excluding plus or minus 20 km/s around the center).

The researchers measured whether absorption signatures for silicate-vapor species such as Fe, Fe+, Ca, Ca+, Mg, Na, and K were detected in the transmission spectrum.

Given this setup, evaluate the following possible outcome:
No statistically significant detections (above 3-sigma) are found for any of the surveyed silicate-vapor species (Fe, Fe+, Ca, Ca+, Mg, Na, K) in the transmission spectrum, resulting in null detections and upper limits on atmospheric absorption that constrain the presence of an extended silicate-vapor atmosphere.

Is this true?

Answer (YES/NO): YES